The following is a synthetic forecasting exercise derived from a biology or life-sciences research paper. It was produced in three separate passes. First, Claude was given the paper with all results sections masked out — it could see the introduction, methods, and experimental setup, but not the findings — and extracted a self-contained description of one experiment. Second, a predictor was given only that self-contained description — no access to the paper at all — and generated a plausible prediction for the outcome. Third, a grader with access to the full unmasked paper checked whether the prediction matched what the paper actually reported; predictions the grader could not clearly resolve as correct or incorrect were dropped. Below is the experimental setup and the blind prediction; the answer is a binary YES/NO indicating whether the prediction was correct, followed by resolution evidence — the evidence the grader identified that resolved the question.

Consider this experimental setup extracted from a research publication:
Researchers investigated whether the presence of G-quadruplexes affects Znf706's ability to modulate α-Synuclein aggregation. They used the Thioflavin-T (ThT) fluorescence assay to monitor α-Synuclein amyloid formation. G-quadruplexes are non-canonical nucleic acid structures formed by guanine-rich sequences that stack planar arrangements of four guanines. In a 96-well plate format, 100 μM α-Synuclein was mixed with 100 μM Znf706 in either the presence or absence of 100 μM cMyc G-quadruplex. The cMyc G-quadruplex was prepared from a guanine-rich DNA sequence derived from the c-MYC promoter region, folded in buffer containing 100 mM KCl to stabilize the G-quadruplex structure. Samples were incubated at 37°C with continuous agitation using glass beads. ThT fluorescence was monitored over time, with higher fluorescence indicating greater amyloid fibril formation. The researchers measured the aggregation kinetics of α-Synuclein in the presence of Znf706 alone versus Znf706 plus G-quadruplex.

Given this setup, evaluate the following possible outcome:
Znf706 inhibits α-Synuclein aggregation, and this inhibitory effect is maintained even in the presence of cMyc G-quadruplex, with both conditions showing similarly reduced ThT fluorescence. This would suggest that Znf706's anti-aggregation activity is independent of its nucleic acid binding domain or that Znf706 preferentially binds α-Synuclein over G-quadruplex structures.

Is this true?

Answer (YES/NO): NO